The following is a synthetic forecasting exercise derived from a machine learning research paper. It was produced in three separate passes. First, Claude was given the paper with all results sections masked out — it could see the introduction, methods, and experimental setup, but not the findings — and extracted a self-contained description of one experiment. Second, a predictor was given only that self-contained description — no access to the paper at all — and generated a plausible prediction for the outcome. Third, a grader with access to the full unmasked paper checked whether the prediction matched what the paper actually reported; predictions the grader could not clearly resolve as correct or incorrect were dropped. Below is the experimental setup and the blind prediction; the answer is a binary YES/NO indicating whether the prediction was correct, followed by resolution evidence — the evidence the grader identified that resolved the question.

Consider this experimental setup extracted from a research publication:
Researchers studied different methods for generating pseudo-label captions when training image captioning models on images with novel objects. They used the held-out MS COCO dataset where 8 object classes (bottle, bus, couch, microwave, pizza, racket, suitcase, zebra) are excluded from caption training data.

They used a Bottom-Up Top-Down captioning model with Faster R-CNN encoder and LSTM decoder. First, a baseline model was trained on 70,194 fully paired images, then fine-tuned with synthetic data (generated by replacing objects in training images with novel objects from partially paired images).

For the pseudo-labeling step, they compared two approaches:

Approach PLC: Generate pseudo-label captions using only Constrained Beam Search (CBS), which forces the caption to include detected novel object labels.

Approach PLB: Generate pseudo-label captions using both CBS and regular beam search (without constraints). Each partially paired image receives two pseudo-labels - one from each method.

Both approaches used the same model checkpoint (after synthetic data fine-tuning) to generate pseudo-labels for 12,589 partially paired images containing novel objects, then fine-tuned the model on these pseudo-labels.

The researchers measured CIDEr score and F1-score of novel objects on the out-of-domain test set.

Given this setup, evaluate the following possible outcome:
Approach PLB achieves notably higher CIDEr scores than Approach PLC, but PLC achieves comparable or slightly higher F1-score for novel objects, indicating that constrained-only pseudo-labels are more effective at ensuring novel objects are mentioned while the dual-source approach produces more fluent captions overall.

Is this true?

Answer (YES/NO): YES